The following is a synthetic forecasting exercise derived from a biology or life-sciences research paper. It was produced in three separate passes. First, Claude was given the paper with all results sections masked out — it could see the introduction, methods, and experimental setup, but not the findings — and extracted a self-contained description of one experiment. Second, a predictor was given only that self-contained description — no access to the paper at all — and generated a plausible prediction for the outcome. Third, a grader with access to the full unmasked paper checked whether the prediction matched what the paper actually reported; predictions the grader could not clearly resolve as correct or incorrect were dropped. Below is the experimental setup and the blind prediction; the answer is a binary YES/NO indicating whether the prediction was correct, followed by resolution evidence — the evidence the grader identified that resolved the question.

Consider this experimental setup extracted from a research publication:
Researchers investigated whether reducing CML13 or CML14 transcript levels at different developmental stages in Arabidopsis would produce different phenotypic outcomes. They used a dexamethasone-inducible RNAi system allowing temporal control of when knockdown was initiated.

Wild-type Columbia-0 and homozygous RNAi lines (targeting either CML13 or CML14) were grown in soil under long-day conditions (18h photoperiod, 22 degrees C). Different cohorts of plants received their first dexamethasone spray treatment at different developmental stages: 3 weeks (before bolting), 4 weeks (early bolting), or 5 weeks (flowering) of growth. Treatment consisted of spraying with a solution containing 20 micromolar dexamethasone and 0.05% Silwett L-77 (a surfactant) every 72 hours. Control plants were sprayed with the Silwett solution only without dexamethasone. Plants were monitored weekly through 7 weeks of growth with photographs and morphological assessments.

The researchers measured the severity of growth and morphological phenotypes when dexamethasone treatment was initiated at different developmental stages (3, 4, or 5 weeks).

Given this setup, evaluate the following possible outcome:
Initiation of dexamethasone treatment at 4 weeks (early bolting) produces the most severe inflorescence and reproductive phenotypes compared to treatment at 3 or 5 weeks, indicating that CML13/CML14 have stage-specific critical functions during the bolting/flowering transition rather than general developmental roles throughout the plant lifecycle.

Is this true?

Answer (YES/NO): NO